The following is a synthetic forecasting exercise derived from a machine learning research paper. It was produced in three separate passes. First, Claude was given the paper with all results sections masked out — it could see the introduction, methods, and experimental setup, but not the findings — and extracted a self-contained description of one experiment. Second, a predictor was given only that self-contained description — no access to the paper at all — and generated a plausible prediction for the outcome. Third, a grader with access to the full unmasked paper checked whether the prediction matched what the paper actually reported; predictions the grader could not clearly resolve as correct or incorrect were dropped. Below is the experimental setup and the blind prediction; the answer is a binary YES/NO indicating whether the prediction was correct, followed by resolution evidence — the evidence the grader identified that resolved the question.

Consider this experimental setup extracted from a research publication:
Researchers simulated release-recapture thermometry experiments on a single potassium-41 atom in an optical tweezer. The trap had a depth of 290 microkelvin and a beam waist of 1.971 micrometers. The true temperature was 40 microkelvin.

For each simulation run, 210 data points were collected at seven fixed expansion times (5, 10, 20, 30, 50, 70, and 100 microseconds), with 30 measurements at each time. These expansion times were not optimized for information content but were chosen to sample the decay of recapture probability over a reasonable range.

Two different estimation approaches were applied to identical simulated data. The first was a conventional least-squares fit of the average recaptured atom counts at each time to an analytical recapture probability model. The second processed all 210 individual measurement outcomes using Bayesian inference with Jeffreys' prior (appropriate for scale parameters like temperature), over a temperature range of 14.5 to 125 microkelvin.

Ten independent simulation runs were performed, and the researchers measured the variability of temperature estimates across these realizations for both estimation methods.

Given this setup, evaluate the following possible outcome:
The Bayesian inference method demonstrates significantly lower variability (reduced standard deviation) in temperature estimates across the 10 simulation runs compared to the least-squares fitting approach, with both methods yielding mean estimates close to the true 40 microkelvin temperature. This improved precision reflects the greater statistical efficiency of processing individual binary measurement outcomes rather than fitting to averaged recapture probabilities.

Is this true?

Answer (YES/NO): NO